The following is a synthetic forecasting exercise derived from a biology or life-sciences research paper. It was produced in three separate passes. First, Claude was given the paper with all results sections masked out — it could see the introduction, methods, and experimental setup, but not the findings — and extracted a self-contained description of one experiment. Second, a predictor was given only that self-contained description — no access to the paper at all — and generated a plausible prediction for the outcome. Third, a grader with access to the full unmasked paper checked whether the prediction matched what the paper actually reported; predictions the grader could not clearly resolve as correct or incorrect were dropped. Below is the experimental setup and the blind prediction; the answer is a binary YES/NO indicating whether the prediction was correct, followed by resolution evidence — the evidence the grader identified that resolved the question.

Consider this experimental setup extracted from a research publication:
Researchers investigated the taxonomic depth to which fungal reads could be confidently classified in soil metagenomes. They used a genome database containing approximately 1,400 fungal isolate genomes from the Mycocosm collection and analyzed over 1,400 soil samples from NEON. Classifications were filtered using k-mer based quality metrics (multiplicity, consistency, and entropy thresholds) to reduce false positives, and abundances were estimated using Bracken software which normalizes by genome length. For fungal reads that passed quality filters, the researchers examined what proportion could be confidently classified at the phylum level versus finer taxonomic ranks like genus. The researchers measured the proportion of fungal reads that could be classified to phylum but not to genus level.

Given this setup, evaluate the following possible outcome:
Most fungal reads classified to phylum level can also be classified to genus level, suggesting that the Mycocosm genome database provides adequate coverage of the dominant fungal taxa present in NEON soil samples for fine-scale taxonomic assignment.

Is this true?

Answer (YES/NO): YES